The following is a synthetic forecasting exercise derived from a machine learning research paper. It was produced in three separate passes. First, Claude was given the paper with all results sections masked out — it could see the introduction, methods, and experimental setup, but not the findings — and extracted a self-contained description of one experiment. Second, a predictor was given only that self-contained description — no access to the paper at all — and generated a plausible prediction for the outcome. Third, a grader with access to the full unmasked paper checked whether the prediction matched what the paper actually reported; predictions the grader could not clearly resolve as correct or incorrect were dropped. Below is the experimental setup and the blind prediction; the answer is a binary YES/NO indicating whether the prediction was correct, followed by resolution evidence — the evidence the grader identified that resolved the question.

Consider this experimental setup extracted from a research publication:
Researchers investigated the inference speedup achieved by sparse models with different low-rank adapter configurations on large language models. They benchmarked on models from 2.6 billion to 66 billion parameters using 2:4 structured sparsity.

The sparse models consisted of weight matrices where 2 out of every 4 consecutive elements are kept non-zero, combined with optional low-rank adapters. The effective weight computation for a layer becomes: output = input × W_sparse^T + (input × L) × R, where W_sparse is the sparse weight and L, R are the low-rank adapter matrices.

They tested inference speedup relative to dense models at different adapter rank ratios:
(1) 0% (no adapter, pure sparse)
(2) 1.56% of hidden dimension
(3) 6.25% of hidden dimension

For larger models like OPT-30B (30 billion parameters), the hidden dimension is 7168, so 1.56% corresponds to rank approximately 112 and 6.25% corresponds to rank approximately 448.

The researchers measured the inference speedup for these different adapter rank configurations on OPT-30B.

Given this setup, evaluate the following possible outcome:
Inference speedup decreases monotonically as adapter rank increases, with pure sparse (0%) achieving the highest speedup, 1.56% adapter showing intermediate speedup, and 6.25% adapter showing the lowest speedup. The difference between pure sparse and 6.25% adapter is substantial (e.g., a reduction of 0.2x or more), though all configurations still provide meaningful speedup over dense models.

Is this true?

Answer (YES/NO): NO